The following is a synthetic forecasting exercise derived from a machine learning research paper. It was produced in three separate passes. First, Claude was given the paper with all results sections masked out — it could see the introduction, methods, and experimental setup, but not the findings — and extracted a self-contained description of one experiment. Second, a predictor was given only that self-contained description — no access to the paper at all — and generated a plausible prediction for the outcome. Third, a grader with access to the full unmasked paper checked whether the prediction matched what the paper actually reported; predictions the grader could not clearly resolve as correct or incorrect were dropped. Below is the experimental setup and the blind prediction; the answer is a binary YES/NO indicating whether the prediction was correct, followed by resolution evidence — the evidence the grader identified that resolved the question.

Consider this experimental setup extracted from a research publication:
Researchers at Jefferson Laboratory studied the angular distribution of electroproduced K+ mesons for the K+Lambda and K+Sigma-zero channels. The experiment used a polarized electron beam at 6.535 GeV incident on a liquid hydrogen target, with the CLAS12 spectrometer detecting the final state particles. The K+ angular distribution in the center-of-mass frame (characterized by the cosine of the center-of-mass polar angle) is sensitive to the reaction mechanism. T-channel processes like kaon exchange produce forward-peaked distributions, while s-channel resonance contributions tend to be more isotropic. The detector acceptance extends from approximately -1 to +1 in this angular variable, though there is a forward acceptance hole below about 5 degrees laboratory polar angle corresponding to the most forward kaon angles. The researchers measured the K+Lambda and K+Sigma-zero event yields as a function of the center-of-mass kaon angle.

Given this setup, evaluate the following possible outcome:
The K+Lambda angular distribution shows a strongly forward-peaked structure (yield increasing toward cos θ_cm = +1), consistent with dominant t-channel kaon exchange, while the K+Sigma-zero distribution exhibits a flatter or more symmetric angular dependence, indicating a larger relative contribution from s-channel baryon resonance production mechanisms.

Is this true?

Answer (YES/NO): NO